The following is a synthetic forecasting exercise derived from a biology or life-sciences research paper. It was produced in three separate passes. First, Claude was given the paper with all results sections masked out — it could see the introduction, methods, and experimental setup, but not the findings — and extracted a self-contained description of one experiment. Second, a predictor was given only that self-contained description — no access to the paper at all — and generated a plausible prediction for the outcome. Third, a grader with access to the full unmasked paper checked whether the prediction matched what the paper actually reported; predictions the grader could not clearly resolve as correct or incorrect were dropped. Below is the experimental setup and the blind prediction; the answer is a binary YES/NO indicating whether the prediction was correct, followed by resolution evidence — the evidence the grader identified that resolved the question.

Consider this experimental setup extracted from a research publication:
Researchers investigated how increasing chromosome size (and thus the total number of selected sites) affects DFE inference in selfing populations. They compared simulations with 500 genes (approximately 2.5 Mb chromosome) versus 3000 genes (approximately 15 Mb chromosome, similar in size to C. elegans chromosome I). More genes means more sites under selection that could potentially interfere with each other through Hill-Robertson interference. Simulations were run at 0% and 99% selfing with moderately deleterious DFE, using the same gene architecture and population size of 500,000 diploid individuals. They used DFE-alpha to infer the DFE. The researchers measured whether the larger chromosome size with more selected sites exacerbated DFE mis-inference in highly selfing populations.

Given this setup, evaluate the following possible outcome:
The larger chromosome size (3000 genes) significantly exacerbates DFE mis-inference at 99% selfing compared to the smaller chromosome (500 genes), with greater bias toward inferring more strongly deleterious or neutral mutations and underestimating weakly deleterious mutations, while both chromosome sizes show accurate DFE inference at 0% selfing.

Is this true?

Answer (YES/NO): NO